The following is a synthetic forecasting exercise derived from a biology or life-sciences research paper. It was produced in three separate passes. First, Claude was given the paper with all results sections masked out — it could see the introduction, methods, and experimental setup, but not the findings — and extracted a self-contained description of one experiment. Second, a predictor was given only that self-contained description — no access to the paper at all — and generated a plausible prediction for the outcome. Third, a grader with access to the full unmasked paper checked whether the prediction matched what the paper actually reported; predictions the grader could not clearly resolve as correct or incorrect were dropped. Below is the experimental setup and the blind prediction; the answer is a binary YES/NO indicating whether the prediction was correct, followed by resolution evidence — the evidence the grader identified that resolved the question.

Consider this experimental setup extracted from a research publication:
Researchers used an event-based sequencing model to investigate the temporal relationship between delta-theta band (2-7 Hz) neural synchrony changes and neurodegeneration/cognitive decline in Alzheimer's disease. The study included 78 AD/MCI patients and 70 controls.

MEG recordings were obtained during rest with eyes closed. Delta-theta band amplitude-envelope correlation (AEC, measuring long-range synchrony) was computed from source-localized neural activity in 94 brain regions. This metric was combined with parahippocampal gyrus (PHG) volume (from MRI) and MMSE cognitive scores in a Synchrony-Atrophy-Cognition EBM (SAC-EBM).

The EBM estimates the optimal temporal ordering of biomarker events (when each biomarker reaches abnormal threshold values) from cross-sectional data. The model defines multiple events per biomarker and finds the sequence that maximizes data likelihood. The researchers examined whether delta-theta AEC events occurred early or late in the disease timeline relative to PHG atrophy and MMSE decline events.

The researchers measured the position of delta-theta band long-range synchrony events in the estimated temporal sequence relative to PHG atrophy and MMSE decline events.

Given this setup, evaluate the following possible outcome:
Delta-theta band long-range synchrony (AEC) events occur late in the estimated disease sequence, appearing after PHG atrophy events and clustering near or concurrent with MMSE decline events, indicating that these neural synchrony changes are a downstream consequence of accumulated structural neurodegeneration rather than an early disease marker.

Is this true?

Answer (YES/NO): NO